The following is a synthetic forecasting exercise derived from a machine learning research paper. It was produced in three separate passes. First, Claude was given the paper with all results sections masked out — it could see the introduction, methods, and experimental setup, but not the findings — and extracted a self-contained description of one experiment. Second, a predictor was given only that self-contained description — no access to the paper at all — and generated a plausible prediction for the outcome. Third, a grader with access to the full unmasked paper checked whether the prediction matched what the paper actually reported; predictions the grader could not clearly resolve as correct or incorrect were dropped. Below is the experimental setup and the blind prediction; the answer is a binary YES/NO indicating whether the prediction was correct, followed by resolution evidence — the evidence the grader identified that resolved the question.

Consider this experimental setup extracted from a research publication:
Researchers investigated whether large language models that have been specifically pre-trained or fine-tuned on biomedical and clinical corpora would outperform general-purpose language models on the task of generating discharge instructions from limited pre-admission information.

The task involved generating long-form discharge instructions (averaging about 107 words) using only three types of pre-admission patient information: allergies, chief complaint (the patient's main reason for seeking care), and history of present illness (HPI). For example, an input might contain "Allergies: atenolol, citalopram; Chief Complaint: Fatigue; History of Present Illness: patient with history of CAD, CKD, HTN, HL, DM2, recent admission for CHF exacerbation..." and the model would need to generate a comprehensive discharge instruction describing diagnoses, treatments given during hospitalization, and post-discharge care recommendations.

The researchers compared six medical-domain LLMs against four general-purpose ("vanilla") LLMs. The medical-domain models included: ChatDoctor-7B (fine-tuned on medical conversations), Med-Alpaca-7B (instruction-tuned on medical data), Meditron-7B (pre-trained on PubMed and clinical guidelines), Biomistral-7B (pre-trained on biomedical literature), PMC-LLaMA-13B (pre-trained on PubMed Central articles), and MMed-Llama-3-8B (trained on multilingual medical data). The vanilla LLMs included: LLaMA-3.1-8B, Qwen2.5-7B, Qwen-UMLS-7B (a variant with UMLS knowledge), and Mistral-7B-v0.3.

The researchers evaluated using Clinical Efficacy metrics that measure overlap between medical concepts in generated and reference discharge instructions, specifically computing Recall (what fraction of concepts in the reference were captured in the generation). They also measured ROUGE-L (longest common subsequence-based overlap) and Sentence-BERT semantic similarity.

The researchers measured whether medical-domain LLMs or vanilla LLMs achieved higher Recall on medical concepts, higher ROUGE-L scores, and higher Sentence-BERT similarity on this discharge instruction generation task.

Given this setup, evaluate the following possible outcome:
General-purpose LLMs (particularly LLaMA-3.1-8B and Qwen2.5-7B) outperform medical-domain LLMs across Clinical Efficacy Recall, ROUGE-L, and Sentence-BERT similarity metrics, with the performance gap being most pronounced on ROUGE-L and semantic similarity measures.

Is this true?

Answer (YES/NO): NO